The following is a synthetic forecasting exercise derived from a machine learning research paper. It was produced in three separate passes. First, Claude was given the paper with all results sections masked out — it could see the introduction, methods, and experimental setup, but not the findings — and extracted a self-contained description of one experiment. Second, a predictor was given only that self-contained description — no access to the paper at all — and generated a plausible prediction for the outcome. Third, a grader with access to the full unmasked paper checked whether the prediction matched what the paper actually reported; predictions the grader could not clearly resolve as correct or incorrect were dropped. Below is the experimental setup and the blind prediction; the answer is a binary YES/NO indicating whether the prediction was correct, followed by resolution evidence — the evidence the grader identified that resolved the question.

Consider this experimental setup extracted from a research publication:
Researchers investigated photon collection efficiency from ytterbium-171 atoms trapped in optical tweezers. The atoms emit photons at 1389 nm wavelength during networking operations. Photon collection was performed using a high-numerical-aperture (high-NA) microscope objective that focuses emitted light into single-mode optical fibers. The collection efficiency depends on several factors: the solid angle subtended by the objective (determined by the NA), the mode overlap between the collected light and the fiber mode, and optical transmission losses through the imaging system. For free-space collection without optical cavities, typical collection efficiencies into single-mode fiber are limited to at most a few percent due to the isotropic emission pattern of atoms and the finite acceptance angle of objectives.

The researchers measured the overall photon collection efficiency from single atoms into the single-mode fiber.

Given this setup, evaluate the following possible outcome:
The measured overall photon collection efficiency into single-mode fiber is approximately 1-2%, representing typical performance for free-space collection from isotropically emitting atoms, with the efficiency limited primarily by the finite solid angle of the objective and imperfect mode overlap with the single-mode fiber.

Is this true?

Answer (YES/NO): NO